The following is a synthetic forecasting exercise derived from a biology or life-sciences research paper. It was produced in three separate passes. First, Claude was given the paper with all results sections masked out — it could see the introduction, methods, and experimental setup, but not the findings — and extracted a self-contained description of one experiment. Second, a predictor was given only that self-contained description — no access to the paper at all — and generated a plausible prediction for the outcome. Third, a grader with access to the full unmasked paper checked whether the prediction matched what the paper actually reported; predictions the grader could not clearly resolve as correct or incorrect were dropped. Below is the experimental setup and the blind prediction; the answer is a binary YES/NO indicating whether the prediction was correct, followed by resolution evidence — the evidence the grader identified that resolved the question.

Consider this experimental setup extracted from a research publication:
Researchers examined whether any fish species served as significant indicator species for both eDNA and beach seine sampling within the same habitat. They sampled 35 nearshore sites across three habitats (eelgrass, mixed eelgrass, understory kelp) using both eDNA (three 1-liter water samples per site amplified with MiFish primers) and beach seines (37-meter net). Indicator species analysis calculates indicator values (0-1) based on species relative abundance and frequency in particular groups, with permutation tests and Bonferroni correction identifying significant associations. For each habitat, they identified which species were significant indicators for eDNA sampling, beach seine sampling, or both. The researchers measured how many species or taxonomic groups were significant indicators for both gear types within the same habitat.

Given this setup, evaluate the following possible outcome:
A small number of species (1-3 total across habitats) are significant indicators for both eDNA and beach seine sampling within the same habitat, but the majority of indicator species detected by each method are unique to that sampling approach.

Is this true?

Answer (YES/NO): YES